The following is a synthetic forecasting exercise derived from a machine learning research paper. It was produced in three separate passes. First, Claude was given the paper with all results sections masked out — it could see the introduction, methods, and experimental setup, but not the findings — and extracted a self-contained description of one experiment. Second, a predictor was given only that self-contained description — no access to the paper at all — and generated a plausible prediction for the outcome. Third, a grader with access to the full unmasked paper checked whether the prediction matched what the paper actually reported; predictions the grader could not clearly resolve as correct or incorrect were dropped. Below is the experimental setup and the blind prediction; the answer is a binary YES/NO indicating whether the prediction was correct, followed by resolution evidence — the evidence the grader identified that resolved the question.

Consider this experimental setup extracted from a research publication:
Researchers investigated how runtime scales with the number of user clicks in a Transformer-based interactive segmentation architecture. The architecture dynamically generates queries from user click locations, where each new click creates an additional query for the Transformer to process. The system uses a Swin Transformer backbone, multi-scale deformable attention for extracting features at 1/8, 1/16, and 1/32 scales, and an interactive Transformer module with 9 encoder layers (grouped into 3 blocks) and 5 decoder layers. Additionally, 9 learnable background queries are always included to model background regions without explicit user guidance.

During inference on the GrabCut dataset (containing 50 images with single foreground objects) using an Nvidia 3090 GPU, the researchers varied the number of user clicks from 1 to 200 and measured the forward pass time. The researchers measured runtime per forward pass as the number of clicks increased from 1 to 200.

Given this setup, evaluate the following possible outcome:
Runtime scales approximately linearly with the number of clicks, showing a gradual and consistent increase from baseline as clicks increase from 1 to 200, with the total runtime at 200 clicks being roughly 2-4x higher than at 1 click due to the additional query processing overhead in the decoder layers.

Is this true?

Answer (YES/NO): YES